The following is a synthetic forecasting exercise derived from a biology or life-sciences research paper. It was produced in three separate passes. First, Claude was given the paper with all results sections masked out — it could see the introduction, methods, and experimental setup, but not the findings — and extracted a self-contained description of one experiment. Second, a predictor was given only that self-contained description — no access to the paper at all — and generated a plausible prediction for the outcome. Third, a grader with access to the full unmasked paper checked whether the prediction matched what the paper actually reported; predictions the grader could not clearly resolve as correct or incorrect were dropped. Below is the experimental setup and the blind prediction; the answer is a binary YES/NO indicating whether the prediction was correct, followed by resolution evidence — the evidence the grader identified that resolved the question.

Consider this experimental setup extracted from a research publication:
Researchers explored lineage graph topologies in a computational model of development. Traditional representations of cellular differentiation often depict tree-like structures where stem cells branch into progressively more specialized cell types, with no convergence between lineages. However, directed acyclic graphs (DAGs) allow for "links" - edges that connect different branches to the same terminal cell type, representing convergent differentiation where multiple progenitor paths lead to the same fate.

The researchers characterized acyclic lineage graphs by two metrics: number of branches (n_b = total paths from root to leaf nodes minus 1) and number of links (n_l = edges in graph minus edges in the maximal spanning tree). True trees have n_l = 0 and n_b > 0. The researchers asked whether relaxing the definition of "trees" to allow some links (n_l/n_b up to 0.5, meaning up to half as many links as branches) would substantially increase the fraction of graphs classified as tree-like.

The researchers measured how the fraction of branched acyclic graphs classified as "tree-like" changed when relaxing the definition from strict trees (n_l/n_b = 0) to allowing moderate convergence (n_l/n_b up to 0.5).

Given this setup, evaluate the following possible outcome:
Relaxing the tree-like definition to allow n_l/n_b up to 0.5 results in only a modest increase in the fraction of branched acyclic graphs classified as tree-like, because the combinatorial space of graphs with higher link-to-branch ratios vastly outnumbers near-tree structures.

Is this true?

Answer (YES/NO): YES